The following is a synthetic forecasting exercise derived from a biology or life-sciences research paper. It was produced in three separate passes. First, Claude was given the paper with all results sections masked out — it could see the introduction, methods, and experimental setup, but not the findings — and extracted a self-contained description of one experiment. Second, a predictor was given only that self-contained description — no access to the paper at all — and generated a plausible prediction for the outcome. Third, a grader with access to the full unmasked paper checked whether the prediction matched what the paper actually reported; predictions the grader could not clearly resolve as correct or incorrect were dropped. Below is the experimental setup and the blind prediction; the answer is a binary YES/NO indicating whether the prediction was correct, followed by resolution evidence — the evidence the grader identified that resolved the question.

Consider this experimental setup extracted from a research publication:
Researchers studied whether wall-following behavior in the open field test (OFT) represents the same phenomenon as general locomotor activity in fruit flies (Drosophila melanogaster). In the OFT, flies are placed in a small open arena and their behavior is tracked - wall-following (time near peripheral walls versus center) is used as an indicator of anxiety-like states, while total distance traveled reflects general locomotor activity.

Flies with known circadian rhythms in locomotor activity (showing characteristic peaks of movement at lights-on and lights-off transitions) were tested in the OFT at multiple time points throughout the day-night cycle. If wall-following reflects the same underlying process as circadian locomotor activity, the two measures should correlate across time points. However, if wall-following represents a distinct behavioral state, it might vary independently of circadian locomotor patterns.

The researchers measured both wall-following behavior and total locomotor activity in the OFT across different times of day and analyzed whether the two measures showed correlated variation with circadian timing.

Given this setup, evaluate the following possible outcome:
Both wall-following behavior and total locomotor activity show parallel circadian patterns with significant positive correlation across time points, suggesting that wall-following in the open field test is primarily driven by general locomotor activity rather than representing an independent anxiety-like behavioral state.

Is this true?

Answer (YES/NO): NO